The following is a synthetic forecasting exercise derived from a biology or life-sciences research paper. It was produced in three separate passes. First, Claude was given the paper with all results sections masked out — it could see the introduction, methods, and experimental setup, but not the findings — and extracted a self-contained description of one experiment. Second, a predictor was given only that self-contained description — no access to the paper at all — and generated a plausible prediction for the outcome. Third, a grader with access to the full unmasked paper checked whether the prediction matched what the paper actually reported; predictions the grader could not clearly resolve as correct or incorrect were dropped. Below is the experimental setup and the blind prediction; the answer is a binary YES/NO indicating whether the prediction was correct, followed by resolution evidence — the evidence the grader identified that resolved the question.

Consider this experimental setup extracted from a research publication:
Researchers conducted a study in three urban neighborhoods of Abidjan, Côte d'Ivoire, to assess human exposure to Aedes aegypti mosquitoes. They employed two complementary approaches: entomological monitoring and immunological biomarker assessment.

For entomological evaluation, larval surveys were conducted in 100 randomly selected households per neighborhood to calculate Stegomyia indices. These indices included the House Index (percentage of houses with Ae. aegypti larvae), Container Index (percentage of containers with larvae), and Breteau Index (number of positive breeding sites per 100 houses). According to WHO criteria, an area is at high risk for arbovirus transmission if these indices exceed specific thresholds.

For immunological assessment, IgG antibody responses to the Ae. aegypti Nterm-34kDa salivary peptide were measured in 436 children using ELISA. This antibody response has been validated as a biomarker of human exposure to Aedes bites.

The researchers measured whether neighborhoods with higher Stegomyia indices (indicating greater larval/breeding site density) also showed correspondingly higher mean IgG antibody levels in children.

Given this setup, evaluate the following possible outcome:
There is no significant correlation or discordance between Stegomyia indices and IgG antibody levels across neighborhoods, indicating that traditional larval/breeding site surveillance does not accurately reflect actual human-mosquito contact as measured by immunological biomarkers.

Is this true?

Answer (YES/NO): YES